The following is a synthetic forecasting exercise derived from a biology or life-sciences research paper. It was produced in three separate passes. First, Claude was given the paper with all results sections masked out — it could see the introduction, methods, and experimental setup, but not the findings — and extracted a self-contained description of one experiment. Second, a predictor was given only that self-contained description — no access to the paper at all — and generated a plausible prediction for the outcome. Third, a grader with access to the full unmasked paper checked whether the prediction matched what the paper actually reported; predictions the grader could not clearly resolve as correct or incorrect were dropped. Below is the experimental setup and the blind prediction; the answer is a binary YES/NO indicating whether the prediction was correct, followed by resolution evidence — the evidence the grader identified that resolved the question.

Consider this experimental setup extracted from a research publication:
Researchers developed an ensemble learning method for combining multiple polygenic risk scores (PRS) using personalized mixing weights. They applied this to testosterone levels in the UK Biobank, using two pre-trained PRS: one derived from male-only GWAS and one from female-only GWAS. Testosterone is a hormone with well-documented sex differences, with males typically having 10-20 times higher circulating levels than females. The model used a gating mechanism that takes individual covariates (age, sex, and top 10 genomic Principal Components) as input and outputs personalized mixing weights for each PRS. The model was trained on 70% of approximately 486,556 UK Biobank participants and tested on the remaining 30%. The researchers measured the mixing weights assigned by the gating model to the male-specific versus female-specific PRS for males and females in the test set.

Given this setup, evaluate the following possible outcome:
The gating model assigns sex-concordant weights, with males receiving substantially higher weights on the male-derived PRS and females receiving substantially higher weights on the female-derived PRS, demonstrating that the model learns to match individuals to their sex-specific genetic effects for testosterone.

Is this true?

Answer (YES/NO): YES